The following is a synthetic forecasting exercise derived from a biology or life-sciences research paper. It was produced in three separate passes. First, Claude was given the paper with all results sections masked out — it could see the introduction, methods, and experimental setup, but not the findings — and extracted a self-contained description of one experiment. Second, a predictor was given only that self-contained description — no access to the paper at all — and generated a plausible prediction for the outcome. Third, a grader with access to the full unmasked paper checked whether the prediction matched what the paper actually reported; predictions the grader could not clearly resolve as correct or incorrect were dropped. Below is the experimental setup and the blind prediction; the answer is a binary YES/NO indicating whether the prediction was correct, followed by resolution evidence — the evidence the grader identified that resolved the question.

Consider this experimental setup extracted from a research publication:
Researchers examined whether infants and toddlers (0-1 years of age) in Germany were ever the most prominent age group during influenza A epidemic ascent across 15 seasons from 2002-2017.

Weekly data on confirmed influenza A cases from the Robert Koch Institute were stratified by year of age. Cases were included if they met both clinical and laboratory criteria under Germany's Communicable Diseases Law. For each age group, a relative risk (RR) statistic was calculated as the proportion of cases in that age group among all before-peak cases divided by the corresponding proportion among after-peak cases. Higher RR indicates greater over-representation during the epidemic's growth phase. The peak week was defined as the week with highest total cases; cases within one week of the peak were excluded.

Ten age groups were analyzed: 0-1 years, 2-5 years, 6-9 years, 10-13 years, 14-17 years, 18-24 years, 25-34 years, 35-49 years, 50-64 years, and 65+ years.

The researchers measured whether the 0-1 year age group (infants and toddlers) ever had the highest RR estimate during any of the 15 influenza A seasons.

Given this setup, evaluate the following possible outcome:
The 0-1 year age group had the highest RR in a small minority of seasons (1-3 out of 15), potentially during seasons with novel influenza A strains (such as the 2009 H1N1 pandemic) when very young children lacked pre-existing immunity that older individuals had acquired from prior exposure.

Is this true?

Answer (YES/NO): NO